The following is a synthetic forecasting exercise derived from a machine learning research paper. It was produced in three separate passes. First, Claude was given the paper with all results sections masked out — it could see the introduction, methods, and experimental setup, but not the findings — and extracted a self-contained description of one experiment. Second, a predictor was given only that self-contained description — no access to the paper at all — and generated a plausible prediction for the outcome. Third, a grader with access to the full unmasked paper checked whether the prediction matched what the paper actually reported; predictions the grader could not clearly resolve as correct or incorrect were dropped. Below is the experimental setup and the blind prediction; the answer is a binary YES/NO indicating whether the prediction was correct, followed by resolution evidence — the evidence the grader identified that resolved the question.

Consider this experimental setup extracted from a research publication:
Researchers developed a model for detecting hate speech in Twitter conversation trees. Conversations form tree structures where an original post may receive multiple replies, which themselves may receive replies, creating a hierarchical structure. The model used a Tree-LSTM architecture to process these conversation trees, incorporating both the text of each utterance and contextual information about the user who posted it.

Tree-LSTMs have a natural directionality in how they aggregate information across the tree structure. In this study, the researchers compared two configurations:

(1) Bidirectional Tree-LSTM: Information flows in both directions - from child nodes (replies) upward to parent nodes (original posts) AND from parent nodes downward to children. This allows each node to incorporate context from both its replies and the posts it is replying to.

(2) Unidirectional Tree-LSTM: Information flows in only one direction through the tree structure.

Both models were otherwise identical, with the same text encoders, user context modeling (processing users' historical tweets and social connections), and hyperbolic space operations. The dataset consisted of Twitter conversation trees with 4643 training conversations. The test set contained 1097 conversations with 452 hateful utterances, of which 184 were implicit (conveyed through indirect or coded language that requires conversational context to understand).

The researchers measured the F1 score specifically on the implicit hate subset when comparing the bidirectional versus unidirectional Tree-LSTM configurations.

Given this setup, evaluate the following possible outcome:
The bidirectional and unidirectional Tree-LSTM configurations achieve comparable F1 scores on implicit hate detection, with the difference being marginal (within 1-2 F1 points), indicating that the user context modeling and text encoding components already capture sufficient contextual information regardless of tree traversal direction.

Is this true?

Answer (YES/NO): YES